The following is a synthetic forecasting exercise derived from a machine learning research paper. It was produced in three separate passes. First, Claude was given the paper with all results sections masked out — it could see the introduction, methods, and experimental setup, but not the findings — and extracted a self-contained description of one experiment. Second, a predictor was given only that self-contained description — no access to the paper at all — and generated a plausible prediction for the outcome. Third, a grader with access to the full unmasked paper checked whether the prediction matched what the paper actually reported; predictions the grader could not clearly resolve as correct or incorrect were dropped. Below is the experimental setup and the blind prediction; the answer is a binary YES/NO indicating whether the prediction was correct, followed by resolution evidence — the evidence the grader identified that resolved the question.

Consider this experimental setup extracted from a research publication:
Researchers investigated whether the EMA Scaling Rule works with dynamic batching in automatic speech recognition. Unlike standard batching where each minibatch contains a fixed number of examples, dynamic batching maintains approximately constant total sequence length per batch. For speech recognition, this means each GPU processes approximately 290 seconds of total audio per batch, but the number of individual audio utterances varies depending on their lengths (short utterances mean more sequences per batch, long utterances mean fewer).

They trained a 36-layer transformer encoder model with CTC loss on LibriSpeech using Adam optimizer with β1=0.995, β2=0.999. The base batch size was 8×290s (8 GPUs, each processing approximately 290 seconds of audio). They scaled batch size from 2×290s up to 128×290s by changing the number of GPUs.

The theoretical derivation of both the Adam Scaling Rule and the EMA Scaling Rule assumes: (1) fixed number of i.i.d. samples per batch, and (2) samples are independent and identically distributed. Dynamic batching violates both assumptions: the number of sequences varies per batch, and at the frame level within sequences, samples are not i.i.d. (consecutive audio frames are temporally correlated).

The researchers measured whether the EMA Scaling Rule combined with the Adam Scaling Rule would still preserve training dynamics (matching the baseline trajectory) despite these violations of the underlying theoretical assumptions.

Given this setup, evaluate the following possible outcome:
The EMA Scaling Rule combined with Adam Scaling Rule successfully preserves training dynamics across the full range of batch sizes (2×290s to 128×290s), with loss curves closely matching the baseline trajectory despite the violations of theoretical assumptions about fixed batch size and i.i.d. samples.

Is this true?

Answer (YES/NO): NO